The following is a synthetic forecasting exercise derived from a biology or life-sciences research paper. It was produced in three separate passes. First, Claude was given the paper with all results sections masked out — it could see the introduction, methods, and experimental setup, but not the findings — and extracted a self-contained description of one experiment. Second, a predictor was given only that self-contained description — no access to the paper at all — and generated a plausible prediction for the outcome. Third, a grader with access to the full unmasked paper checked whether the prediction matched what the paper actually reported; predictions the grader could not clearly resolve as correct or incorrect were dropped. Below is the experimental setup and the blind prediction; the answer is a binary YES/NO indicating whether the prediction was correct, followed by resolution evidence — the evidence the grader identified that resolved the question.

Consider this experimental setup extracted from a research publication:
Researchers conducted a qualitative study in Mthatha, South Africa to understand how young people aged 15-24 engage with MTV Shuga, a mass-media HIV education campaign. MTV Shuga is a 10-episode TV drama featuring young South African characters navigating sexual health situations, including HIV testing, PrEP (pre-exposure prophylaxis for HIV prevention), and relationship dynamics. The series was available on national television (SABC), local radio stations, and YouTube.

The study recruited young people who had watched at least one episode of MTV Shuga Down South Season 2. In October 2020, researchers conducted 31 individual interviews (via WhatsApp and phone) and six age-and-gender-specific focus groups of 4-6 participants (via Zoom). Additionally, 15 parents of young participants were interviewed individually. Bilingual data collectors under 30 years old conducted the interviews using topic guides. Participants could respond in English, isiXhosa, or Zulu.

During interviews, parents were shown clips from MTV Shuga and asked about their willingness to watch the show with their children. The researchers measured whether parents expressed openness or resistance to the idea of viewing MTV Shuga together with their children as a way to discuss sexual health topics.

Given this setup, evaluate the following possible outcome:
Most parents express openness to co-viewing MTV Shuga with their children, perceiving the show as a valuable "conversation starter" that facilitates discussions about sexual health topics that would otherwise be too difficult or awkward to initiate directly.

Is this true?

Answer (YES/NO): YES